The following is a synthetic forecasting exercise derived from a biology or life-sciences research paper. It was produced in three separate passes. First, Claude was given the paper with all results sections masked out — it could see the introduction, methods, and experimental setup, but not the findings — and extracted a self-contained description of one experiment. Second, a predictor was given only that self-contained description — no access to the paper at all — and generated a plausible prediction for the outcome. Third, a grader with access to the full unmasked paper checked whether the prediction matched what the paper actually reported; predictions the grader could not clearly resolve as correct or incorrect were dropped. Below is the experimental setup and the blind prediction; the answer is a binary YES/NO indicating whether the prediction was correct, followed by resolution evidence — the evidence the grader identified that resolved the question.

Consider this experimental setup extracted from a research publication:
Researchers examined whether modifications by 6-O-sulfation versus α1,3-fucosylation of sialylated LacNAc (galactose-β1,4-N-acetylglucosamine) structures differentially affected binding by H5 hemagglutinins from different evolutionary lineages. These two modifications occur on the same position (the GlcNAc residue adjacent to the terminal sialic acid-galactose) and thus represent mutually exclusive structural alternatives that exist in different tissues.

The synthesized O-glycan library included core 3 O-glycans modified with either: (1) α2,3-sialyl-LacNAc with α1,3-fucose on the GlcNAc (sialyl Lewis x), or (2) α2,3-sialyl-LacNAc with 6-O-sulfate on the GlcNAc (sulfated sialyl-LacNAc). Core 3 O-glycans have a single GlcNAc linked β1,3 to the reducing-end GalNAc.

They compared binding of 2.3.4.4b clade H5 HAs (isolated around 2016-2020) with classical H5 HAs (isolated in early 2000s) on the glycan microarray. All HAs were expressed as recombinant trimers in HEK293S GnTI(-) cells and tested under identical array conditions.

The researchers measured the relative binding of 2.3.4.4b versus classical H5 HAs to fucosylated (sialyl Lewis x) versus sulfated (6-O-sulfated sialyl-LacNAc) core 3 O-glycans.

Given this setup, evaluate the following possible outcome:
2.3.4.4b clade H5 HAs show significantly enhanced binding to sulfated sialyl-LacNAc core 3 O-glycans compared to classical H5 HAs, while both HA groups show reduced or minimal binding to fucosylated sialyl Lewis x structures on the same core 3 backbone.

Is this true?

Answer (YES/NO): NO